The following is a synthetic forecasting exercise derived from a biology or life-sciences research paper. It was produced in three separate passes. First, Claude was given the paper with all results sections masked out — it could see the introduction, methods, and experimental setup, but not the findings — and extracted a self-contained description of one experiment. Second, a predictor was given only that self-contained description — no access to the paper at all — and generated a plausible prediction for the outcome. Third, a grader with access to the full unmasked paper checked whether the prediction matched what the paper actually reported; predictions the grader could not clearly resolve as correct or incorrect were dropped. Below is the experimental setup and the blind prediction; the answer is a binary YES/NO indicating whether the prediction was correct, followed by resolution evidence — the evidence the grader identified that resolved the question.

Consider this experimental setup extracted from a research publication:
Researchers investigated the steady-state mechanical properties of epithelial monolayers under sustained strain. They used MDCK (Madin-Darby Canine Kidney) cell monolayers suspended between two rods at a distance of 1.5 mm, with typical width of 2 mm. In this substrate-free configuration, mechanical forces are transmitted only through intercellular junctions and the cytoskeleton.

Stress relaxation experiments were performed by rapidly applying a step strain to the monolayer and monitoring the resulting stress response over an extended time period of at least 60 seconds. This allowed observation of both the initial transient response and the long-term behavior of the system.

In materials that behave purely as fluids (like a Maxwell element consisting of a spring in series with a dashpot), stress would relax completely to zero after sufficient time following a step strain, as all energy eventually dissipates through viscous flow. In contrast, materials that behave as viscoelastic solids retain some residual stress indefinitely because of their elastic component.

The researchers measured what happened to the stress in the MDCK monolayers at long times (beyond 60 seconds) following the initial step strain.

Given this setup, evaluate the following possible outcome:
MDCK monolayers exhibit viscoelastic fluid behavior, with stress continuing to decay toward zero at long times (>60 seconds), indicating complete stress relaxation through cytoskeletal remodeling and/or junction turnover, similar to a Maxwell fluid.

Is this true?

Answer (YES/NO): NO